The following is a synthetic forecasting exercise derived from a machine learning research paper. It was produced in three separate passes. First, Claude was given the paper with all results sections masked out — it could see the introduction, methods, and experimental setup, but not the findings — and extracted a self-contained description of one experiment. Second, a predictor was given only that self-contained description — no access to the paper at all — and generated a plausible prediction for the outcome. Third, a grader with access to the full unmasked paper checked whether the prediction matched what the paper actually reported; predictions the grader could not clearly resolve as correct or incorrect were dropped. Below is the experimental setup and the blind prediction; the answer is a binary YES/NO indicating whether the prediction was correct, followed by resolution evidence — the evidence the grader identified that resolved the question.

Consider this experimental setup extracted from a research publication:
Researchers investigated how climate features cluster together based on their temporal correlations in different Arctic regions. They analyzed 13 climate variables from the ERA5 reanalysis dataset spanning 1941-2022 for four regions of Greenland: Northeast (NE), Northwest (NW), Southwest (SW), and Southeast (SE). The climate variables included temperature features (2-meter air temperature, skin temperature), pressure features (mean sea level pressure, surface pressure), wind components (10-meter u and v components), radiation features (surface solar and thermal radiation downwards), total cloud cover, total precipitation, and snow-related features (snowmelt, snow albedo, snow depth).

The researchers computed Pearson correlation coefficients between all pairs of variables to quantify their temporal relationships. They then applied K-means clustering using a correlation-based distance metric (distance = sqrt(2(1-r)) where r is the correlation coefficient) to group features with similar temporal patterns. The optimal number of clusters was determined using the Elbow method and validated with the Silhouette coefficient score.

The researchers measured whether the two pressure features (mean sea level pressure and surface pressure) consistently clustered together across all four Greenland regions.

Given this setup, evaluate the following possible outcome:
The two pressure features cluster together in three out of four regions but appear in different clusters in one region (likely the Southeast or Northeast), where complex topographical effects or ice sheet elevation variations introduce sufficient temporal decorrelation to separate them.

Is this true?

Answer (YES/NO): NO